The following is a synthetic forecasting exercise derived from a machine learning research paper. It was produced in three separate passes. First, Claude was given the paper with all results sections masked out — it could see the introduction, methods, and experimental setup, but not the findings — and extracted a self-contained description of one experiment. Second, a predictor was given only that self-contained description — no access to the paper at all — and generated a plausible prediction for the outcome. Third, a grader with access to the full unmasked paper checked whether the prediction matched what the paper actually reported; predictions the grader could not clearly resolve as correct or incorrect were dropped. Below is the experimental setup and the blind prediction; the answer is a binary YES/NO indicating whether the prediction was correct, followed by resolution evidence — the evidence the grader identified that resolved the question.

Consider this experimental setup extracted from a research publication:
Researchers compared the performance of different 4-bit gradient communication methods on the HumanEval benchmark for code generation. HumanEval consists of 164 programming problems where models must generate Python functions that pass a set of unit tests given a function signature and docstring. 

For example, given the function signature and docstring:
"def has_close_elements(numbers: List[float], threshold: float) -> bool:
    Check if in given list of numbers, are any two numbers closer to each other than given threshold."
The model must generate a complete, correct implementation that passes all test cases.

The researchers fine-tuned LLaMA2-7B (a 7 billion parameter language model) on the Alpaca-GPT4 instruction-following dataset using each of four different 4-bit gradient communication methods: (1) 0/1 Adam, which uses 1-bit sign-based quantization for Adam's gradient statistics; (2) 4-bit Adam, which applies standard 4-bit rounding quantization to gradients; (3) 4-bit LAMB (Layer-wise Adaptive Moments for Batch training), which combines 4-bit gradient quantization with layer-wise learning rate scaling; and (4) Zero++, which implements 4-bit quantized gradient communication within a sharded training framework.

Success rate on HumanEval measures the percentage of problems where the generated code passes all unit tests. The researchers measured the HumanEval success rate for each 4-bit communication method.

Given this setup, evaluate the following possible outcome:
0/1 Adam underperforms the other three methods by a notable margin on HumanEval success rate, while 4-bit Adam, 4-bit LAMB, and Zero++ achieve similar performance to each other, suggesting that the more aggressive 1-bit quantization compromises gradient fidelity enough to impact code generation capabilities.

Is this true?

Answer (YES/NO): NO